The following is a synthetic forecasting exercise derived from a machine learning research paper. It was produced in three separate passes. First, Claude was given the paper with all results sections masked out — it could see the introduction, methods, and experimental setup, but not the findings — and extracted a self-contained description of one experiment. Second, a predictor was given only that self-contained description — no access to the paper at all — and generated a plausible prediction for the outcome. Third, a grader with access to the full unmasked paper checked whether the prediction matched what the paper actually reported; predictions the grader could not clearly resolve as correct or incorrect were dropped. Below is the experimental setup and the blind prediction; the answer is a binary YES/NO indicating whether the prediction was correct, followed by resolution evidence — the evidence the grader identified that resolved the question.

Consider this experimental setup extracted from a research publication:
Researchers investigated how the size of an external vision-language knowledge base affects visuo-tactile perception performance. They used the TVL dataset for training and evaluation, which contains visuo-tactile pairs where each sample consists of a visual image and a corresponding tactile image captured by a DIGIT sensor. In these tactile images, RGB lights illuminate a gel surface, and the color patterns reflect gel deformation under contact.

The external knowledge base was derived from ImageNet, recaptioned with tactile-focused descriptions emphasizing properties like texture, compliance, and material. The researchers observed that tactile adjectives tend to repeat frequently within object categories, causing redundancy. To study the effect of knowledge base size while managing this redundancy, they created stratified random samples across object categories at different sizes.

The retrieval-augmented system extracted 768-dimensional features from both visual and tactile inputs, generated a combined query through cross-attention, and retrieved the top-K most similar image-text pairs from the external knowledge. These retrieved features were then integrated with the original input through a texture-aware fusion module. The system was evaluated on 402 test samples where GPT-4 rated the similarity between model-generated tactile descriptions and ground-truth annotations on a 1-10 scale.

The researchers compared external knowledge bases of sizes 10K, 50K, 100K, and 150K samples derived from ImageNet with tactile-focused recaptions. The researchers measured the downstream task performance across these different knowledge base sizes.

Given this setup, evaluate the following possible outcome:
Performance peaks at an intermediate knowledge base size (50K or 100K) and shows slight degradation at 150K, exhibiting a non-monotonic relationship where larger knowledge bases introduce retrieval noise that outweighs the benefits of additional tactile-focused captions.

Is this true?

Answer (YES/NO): NO